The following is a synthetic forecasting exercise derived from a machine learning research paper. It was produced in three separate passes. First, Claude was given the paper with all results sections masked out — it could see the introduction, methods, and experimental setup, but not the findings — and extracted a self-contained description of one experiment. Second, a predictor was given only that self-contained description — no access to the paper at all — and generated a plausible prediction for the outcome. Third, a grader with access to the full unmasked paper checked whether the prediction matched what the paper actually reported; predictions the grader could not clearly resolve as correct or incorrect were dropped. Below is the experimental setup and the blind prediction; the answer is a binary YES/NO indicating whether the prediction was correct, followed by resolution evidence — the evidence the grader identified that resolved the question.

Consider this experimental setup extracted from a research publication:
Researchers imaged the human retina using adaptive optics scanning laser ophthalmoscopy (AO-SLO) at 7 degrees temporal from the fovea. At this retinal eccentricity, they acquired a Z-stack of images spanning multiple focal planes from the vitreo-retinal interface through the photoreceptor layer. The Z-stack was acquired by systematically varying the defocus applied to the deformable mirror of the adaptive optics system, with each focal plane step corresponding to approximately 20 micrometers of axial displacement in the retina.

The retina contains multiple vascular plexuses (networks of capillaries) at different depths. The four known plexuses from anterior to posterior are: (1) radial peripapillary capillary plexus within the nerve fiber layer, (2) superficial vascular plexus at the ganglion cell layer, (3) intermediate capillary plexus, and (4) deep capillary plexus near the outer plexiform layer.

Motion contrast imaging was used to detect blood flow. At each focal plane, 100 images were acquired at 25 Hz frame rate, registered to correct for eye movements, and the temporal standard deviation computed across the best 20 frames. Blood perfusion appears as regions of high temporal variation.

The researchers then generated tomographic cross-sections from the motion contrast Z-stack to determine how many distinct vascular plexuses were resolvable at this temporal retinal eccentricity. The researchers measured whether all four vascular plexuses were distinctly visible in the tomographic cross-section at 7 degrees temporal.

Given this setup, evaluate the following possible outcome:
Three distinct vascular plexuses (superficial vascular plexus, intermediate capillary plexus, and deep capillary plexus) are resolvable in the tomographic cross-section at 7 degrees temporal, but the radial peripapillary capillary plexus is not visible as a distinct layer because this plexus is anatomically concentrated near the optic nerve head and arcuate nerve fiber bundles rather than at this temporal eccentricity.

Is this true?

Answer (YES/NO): YES